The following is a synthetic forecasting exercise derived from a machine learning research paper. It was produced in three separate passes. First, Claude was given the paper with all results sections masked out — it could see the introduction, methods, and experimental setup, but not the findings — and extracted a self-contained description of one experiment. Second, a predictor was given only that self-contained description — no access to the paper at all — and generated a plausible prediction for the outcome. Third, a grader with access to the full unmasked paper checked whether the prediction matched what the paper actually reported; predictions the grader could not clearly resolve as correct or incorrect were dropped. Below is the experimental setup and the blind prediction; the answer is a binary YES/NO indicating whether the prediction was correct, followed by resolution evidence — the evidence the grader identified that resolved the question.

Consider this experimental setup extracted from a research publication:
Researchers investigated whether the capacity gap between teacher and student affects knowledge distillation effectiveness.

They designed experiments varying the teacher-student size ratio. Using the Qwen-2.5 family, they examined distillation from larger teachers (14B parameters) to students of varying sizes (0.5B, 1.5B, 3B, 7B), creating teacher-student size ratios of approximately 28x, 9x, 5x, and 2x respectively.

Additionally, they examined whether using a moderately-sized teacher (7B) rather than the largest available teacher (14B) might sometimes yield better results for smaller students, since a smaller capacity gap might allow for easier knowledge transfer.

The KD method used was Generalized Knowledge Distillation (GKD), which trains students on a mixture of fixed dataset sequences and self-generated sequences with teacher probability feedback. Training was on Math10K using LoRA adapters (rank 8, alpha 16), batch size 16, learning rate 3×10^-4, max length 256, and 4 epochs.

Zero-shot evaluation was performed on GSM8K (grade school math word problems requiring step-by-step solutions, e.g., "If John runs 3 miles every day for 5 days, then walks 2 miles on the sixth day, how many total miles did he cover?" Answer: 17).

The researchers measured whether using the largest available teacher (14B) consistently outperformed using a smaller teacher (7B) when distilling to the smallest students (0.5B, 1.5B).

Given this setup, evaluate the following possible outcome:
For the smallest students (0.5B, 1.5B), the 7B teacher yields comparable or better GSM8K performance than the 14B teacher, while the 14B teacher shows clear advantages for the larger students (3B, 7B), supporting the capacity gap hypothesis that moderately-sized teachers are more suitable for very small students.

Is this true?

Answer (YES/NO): NO